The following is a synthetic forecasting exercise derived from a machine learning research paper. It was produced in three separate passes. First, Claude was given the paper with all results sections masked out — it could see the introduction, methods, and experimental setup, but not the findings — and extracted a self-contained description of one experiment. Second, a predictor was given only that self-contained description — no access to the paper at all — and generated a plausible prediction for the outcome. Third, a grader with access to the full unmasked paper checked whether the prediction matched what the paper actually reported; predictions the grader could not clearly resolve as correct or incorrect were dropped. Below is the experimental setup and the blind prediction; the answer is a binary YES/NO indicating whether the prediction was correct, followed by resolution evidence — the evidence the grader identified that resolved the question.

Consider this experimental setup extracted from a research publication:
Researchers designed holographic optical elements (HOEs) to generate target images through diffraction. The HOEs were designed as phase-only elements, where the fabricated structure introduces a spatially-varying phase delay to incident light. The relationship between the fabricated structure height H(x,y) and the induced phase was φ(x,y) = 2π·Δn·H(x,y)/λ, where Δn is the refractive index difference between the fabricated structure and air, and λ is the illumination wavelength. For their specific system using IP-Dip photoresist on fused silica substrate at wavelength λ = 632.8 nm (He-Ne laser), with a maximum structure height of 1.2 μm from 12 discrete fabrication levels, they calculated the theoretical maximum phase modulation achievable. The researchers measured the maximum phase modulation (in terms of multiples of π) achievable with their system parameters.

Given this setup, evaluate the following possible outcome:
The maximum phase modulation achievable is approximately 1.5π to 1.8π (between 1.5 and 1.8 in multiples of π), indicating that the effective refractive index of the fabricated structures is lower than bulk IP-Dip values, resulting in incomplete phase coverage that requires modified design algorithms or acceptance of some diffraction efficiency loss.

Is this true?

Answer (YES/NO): NO